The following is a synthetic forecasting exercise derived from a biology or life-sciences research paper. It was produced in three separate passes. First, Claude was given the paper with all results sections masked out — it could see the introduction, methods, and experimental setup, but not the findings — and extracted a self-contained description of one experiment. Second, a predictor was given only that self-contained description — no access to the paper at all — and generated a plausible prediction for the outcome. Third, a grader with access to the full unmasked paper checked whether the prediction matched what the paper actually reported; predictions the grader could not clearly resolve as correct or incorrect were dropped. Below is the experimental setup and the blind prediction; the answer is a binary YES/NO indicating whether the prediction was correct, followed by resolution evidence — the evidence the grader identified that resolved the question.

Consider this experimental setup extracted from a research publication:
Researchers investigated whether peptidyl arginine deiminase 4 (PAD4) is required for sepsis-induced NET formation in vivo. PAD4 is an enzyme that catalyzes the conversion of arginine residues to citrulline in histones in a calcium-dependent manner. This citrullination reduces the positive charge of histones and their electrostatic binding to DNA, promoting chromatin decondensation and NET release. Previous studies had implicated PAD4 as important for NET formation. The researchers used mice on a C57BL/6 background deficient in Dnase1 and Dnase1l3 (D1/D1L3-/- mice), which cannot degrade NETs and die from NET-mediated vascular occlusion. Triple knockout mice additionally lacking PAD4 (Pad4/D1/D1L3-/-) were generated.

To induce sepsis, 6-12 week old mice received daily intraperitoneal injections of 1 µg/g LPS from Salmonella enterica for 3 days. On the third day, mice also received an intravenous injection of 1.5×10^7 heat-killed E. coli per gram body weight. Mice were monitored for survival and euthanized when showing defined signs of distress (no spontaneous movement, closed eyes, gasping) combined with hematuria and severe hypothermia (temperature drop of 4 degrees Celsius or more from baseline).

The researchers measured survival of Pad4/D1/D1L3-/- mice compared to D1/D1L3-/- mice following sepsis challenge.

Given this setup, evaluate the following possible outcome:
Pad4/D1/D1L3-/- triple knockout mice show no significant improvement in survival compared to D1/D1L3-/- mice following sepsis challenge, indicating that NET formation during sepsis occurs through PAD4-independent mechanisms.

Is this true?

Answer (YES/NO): YES